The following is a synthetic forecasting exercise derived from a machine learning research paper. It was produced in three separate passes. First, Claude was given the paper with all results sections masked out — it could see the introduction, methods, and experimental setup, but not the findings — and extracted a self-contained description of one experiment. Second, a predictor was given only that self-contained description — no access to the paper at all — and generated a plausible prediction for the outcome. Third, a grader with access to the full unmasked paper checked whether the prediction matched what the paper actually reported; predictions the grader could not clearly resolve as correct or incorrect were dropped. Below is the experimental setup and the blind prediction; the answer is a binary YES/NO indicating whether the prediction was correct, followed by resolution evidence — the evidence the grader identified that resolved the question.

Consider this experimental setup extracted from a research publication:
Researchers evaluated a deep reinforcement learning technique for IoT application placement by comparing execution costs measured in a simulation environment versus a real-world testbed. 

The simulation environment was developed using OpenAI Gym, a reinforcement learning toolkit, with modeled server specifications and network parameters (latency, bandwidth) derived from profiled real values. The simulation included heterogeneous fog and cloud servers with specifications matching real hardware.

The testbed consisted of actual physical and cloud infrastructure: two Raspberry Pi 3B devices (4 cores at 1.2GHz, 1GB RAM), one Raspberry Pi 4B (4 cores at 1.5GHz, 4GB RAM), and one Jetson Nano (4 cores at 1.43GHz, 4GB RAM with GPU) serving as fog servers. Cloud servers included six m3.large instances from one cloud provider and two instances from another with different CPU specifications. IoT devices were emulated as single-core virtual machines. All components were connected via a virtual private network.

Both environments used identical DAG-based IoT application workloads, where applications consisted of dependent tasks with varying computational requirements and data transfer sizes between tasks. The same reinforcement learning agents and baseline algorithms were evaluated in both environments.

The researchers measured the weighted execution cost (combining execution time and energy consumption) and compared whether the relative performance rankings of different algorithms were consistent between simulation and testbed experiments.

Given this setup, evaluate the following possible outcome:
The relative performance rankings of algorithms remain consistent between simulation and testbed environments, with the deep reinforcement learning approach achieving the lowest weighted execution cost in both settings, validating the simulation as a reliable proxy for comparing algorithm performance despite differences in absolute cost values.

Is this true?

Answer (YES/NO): YES